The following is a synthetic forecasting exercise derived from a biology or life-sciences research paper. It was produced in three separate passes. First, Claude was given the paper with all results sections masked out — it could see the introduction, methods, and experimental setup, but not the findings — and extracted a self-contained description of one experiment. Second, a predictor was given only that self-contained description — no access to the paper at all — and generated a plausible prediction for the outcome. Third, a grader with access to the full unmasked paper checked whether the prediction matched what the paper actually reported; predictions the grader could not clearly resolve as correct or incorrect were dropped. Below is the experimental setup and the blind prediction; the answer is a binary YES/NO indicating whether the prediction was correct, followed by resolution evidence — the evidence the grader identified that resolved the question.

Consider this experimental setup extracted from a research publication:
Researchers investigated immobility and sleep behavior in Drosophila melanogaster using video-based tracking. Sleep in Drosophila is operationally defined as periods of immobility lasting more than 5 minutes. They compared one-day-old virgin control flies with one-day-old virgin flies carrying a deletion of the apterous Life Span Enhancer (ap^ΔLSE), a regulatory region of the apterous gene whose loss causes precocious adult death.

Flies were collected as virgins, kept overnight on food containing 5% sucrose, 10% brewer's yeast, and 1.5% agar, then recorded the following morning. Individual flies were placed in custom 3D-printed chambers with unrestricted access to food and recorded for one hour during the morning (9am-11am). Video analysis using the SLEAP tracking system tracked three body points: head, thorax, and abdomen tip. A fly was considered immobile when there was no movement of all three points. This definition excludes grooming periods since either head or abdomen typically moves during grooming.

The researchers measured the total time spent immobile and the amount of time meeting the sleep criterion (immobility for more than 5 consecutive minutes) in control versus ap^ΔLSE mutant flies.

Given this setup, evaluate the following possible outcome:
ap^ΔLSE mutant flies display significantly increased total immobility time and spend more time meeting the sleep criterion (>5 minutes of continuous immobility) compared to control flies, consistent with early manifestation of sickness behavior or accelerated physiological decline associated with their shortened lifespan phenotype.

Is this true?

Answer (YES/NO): YES